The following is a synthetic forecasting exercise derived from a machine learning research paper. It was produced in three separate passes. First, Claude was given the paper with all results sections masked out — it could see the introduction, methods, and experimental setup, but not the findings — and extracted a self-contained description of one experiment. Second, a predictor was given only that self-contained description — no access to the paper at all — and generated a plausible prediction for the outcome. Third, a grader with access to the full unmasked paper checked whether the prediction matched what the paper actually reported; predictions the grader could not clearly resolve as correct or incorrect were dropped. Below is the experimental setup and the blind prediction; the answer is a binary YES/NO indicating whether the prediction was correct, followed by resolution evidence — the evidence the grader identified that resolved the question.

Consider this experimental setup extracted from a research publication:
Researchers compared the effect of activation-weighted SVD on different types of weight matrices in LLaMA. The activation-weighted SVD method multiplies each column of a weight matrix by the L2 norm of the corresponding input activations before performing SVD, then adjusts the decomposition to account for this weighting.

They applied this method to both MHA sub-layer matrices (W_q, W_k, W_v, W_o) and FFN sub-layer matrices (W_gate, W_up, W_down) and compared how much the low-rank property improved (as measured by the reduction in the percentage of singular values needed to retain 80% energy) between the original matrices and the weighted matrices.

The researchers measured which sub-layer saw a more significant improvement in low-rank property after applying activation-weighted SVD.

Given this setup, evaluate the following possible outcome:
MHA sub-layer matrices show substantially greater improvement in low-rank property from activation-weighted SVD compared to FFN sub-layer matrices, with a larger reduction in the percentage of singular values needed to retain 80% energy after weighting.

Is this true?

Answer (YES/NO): YES